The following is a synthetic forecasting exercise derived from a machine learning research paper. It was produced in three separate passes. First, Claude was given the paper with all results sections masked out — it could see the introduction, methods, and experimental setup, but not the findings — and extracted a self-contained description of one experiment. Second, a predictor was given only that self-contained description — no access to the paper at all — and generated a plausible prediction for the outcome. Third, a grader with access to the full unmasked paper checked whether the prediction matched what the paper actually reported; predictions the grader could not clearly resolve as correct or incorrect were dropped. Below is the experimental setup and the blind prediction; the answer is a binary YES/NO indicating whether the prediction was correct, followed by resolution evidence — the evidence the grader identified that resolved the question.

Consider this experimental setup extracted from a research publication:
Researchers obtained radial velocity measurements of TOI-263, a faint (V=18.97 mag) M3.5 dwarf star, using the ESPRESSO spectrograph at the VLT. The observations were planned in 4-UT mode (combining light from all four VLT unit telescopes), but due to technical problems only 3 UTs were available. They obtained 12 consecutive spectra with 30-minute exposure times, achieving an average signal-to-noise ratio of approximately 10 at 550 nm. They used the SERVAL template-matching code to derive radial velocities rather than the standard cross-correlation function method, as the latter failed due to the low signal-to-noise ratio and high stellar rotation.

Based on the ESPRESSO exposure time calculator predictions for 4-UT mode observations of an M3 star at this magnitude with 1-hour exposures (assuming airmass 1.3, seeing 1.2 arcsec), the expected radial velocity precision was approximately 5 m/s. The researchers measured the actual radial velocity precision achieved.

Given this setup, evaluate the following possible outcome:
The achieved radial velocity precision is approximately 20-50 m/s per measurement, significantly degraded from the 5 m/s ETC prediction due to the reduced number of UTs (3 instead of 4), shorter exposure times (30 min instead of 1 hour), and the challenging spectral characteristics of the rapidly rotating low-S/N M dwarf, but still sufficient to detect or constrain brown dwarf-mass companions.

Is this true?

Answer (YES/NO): NO